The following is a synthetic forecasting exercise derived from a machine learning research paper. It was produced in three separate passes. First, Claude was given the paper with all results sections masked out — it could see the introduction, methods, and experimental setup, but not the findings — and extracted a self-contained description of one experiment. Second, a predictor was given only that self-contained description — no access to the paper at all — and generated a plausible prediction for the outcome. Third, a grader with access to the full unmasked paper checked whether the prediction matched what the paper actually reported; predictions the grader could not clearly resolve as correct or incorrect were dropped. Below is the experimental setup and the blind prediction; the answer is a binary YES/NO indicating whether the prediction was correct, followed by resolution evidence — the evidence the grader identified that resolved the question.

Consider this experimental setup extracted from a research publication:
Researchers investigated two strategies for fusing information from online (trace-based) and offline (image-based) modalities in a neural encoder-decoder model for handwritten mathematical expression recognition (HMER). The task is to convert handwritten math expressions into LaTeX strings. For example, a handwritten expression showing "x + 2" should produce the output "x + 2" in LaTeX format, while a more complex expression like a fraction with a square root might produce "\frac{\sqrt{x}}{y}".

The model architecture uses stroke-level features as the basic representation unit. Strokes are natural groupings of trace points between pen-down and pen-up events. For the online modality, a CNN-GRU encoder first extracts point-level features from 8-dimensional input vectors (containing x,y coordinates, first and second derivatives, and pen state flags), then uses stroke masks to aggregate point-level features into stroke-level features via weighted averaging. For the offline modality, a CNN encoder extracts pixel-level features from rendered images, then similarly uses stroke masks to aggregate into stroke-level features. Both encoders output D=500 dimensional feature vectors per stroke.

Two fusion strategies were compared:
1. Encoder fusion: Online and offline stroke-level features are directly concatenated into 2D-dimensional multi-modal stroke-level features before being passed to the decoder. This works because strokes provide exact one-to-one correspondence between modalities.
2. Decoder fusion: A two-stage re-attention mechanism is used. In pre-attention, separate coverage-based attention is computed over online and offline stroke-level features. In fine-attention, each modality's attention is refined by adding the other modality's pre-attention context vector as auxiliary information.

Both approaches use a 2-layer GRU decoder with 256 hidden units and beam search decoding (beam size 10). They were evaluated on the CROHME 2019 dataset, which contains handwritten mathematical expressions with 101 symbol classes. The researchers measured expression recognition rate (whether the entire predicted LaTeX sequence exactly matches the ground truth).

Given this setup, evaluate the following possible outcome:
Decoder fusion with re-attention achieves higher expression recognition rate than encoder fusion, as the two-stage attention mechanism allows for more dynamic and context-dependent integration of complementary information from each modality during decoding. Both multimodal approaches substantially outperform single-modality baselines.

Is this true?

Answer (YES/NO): NO